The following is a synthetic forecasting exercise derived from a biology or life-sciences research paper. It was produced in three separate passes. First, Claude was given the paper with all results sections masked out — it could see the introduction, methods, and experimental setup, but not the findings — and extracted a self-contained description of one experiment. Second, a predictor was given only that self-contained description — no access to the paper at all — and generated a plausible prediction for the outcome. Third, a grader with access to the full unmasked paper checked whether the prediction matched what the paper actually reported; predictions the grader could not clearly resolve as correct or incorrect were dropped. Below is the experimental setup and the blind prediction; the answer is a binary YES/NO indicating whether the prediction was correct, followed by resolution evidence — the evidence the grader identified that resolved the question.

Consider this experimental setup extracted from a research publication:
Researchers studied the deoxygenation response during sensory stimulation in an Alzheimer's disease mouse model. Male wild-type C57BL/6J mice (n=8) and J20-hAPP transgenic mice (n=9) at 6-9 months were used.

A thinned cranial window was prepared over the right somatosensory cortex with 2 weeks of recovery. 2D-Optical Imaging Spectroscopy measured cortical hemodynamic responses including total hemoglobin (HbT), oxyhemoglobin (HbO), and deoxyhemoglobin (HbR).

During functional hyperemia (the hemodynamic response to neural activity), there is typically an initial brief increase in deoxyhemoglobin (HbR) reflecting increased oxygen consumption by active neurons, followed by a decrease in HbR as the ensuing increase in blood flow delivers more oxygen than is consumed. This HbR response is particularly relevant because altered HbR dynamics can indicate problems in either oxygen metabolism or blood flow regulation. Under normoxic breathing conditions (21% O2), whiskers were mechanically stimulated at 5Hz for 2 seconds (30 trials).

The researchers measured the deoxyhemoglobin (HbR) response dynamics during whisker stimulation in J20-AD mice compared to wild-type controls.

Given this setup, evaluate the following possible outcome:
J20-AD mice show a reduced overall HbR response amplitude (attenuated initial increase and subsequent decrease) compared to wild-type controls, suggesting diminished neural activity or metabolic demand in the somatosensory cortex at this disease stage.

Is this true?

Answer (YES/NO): NO